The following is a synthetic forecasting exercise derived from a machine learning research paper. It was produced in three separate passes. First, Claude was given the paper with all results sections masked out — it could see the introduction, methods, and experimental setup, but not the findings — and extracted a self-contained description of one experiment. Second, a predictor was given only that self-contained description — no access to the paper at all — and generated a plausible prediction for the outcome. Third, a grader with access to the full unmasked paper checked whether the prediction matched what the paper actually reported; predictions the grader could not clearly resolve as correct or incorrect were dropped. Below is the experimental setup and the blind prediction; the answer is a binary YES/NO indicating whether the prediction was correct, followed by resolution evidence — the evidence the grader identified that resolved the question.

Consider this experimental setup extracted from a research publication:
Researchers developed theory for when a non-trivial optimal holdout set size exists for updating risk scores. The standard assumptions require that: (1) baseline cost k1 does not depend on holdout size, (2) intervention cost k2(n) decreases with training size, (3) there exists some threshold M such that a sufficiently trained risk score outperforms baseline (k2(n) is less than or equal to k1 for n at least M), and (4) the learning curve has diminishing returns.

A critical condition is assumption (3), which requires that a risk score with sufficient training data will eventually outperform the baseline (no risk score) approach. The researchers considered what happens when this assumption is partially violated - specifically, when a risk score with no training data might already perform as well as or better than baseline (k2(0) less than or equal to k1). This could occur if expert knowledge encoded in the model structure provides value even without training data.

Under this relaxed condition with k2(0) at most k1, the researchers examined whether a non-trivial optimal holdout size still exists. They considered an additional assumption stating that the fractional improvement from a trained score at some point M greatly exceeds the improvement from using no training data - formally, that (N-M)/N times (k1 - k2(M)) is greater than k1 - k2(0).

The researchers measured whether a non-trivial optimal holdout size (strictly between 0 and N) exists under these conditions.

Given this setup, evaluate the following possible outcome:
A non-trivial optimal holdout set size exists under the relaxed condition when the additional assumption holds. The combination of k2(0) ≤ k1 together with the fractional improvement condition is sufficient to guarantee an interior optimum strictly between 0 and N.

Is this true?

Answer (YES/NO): YES